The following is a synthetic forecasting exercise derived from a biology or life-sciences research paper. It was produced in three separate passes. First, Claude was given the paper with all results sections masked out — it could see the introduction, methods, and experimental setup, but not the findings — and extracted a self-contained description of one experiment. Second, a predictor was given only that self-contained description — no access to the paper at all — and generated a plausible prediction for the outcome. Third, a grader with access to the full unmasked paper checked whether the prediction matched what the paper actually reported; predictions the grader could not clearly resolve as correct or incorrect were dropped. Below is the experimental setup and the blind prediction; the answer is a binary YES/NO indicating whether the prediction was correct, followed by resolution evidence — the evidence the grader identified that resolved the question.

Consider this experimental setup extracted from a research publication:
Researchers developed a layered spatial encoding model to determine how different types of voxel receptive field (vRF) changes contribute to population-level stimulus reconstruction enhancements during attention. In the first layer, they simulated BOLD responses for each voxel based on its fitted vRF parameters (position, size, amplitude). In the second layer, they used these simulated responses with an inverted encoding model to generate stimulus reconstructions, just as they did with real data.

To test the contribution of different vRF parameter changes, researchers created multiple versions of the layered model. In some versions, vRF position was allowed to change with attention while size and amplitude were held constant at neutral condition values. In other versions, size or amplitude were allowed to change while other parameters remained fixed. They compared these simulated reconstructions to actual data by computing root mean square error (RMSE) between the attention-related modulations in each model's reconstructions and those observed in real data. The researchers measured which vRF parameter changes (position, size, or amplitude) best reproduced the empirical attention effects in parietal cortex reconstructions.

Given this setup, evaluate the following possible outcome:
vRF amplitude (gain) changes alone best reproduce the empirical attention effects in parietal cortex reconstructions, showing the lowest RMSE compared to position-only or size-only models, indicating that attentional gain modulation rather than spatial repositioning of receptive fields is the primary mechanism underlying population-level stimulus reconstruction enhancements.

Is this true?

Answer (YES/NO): NO